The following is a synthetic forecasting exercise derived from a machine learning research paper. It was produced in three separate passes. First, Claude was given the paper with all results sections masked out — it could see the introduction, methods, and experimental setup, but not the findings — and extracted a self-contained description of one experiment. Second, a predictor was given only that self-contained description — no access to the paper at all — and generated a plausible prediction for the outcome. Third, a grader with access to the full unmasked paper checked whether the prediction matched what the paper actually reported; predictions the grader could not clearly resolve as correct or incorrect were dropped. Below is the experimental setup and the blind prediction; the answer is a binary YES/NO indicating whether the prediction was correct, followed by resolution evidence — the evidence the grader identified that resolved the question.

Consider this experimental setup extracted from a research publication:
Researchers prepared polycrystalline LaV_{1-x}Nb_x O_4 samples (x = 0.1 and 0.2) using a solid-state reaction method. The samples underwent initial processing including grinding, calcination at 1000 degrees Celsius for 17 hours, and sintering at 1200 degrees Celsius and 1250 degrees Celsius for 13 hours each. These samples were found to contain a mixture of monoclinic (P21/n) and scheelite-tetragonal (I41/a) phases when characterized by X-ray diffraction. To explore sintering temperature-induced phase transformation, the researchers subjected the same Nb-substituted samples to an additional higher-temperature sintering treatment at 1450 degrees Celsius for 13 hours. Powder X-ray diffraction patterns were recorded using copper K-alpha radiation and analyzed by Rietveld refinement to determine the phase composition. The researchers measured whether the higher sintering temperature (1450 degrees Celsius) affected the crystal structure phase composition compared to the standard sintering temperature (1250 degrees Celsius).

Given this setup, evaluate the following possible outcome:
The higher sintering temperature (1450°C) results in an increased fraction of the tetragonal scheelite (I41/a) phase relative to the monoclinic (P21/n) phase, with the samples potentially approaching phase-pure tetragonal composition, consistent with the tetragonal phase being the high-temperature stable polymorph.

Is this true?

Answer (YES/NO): YES